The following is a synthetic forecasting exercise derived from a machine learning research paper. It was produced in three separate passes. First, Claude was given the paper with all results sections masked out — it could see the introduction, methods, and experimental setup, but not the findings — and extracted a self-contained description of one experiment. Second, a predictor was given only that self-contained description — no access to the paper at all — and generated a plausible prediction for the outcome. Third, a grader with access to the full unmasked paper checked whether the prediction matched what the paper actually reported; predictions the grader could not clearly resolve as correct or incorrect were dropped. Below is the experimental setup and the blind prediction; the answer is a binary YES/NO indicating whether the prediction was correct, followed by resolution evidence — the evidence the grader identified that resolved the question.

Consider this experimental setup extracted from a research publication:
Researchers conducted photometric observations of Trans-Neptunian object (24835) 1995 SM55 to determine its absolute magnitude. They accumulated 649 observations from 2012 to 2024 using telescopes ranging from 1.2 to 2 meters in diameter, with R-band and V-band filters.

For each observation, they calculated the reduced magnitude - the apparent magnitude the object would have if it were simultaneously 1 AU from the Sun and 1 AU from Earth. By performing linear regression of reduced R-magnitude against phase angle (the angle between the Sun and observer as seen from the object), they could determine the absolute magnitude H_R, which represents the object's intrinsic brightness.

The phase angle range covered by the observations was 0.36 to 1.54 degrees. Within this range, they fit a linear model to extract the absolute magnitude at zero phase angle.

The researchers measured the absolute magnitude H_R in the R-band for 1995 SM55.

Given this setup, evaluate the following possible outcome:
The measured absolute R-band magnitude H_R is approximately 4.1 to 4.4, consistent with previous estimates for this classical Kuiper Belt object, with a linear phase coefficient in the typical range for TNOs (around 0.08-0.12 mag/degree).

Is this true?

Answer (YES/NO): NO